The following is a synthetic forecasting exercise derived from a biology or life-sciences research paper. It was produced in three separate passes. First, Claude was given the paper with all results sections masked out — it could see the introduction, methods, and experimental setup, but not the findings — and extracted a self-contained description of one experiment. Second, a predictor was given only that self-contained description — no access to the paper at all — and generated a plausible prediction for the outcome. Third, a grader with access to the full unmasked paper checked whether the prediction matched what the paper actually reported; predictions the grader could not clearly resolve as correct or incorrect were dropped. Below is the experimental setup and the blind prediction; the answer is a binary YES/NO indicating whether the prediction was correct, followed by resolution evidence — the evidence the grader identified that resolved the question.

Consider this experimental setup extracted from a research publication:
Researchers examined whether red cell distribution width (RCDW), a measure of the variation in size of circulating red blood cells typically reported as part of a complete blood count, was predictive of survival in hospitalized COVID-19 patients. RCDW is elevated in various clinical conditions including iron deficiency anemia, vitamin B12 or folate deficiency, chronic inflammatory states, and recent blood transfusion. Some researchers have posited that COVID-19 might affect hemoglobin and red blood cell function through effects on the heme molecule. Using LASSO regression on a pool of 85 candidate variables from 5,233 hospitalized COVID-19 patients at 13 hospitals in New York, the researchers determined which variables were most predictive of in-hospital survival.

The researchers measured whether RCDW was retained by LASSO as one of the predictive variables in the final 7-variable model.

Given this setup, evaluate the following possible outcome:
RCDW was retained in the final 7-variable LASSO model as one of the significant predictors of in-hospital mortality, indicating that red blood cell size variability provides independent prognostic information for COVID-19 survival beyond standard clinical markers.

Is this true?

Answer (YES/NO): YES